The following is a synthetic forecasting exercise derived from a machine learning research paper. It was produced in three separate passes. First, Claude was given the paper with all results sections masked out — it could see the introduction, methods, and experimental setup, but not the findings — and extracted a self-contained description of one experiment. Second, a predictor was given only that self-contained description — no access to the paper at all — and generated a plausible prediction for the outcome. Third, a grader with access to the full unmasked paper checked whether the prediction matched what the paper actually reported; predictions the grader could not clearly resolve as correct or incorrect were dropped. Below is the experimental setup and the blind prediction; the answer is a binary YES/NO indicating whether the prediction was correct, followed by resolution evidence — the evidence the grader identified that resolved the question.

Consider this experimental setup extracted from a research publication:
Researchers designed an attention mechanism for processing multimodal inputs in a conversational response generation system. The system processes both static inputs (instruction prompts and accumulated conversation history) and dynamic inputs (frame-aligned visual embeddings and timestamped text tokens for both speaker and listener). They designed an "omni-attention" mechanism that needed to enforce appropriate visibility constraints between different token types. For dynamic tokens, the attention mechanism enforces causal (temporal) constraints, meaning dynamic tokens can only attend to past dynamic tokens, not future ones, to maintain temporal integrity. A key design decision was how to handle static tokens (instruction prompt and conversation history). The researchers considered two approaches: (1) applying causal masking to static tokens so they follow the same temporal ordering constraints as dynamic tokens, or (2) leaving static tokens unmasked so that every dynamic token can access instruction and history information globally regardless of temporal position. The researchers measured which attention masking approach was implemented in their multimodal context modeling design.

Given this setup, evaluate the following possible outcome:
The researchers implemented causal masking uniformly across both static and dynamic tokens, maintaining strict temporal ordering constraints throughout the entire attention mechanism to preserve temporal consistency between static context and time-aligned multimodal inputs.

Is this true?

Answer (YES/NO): NO